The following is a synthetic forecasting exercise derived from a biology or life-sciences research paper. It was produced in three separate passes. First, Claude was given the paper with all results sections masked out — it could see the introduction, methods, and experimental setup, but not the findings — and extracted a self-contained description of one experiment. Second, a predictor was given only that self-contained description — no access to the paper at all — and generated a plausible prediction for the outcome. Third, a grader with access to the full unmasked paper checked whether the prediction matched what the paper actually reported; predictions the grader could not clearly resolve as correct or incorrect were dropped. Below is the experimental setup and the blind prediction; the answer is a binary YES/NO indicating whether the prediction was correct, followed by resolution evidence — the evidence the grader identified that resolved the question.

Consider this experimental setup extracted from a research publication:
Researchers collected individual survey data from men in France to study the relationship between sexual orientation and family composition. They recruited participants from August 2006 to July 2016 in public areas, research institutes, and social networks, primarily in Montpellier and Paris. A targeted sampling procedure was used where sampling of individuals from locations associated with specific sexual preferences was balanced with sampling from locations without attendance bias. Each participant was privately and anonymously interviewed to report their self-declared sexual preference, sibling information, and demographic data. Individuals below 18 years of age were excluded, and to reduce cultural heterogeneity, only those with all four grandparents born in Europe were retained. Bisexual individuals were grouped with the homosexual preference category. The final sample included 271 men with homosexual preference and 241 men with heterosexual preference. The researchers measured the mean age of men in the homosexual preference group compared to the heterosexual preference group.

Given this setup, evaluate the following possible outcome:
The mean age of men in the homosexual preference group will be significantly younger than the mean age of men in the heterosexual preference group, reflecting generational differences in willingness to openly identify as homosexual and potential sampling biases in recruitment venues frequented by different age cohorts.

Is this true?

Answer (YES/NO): YES